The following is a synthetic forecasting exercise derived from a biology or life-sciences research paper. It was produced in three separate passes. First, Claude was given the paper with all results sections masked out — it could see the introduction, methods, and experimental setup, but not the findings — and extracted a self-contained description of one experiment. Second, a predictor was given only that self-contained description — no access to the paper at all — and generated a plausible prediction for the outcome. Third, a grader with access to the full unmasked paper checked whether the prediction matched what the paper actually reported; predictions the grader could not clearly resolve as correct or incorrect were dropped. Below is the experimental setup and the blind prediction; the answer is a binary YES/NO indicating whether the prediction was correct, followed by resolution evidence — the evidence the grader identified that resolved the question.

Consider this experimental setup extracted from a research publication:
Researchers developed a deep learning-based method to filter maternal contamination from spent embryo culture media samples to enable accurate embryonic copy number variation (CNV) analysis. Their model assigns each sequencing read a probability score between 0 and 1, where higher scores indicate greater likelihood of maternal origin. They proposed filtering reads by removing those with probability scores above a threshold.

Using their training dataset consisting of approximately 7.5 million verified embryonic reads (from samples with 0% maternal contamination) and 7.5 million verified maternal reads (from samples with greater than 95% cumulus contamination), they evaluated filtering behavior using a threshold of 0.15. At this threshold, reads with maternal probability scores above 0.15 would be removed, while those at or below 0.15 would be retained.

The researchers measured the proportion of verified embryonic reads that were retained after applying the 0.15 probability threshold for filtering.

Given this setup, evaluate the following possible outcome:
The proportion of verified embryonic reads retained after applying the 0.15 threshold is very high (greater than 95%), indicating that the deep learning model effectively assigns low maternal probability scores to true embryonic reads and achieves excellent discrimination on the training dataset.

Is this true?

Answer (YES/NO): NO